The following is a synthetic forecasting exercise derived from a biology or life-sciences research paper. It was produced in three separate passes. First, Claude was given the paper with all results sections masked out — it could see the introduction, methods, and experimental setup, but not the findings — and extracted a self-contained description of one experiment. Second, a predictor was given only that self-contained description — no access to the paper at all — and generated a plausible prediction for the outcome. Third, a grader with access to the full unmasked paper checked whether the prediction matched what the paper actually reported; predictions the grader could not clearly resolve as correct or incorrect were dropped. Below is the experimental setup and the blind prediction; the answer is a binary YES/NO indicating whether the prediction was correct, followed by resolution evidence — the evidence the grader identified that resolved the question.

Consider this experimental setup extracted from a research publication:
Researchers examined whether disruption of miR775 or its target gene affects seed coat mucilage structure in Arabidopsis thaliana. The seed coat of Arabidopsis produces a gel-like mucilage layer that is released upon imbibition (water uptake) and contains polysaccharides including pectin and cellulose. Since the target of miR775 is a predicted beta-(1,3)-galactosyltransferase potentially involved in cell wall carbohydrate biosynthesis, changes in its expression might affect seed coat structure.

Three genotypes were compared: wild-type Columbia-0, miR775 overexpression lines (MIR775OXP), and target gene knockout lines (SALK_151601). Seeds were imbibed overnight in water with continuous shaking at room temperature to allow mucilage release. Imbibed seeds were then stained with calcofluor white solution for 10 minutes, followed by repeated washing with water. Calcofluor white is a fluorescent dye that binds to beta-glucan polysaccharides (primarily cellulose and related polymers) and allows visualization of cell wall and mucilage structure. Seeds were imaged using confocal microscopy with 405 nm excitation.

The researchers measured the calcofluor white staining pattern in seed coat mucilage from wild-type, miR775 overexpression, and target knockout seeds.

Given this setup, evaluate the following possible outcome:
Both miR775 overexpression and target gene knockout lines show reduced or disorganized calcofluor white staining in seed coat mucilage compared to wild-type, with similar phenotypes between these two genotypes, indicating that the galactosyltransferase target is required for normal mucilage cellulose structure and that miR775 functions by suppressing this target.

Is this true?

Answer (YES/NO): NO